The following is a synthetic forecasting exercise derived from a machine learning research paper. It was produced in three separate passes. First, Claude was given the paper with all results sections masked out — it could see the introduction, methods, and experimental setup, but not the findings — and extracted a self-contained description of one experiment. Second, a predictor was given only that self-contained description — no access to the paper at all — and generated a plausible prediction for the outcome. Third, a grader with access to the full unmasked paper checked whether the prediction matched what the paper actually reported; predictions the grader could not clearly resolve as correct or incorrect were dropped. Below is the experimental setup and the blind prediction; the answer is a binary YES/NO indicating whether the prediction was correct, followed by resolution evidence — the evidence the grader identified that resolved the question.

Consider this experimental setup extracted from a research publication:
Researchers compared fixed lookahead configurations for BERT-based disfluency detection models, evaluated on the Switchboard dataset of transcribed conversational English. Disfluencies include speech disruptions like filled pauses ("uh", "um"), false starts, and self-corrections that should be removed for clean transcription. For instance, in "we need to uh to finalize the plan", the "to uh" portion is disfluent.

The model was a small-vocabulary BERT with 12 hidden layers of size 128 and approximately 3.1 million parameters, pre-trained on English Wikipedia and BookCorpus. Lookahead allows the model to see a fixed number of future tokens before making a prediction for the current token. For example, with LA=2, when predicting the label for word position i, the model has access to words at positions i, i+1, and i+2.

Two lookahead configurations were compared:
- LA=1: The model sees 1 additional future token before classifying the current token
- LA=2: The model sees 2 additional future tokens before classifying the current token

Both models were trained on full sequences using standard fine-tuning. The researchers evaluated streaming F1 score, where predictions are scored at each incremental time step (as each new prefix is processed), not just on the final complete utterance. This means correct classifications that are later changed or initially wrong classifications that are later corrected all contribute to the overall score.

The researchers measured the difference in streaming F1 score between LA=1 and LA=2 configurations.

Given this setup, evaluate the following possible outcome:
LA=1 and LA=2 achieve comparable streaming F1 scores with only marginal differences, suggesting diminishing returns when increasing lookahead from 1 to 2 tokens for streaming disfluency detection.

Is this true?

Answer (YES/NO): YES